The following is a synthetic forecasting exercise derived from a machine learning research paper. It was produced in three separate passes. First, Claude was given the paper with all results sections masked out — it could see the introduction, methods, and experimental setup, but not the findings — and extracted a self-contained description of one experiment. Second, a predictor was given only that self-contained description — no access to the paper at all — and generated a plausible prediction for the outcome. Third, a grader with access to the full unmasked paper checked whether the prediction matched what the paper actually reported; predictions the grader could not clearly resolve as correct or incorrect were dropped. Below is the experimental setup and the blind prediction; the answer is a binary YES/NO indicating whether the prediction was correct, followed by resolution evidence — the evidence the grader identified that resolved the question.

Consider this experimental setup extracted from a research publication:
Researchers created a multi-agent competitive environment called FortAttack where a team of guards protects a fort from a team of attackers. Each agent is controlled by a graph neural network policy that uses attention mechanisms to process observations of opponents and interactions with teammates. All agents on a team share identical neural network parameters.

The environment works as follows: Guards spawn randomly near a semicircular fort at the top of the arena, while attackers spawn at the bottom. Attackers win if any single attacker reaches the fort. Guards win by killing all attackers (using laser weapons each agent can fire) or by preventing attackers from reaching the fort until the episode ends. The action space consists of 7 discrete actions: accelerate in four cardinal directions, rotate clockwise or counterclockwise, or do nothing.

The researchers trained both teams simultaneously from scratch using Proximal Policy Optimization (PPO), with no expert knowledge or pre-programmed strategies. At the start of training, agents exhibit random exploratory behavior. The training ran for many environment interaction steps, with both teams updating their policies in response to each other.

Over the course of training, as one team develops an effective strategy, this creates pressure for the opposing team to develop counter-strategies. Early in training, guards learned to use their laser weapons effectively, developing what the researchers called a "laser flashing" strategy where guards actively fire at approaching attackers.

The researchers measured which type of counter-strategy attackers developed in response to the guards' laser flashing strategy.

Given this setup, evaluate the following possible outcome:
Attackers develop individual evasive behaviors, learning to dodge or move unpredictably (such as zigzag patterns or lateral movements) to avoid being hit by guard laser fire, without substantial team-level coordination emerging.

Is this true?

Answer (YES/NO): NO